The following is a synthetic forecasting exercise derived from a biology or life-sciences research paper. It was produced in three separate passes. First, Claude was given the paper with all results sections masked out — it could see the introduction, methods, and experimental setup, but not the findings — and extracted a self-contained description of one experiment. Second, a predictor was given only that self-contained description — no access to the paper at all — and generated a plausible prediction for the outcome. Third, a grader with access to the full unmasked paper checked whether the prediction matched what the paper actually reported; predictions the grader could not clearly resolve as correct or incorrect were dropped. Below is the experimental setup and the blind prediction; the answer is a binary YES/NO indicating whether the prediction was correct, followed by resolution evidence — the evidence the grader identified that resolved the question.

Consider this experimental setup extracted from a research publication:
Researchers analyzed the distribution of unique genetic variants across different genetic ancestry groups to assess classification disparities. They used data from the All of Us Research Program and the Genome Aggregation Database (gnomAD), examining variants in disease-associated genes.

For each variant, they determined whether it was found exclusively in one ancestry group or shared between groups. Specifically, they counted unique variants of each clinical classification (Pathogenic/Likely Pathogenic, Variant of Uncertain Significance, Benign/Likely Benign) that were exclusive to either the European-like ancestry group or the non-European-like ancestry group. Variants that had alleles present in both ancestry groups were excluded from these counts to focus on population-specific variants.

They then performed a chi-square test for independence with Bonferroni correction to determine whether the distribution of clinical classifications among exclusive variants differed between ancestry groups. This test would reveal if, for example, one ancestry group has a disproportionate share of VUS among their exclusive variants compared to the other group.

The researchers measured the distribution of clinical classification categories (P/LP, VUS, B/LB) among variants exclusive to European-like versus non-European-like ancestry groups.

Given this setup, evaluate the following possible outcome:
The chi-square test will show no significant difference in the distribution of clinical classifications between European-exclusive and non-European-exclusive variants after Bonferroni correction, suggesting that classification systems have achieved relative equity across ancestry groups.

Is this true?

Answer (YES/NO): NO